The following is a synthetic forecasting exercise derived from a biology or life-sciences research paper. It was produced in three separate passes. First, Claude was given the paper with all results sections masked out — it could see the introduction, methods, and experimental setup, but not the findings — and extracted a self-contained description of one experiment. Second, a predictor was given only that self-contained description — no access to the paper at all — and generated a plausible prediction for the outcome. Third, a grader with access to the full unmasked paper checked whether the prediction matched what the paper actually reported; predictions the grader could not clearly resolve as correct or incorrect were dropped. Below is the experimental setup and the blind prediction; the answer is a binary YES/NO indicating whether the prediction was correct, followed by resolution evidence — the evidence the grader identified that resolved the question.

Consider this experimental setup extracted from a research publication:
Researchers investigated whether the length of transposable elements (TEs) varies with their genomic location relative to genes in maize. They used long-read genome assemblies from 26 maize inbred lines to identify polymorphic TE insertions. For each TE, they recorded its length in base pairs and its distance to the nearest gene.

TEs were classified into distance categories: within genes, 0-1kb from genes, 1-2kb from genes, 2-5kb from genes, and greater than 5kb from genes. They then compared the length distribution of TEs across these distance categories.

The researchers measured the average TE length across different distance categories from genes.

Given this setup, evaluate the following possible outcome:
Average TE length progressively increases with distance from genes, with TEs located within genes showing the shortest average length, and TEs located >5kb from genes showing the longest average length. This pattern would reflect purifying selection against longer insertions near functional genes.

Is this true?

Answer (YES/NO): YES